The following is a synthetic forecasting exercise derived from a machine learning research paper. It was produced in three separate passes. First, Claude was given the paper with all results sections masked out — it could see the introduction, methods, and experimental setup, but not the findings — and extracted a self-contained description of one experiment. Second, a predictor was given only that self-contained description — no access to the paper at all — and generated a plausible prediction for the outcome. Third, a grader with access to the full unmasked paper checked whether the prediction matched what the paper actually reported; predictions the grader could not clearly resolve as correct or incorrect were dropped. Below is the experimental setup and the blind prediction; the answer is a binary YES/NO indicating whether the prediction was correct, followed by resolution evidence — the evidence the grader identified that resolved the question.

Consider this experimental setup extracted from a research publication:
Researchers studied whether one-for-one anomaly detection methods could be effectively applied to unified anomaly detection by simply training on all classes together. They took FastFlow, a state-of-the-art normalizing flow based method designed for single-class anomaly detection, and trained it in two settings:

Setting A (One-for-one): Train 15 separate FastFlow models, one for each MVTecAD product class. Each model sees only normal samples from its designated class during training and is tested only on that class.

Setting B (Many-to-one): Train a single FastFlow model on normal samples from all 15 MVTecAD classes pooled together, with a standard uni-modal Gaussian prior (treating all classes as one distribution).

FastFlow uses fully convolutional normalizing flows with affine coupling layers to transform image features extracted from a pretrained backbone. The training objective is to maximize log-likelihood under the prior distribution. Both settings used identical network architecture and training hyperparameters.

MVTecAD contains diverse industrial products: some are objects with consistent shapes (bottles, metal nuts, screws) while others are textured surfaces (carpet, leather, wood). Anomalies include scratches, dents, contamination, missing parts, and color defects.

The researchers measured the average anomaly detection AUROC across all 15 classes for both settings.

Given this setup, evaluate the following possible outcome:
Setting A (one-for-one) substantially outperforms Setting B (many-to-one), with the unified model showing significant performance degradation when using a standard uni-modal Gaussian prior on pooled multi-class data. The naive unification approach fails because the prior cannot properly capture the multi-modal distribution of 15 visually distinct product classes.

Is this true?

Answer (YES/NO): YES